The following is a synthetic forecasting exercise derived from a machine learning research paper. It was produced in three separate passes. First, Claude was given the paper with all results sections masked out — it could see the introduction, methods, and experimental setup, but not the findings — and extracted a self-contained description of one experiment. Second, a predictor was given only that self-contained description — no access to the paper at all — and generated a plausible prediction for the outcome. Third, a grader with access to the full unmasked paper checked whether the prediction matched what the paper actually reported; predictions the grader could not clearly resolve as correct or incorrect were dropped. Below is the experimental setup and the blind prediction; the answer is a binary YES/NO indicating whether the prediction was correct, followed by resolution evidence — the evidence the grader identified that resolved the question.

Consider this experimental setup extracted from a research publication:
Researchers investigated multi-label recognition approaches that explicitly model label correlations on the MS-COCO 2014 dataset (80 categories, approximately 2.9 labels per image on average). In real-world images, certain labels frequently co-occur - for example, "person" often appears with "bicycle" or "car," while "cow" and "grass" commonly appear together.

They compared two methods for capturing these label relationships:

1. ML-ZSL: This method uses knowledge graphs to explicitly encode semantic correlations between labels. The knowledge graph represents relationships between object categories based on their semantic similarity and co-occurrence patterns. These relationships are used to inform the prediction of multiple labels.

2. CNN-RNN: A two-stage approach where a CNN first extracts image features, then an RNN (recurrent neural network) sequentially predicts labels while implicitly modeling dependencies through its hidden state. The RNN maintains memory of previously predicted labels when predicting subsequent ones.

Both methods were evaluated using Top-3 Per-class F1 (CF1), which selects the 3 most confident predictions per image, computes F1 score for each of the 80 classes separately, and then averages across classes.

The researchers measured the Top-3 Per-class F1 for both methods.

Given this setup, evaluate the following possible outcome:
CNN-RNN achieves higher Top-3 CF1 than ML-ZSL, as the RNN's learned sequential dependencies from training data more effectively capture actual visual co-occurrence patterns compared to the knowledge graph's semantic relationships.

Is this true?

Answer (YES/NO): NO